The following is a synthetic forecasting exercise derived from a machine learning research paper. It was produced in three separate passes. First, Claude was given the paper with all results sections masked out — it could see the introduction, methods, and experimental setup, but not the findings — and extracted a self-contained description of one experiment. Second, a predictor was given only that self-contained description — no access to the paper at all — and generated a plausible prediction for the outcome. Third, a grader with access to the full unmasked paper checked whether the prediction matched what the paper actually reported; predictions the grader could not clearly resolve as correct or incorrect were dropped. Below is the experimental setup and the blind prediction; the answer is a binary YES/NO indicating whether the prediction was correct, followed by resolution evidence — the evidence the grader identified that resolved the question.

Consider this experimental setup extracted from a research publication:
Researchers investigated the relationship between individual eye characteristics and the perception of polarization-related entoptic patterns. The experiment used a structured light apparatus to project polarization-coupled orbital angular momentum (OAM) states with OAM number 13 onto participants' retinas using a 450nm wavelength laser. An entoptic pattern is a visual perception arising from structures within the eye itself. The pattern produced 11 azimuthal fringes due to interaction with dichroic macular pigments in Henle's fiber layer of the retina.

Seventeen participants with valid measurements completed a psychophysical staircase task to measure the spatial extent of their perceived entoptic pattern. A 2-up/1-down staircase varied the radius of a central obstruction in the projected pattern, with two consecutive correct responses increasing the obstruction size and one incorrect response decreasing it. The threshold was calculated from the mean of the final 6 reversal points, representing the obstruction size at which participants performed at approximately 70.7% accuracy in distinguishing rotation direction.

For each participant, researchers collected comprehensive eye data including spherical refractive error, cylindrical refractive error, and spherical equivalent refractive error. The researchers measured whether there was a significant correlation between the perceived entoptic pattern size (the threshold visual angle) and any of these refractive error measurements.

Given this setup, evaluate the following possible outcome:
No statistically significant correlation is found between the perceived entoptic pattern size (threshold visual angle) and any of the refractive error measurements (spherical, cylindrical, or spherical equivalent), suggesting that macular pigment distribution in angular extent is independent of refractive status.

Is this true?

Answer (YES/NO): YES